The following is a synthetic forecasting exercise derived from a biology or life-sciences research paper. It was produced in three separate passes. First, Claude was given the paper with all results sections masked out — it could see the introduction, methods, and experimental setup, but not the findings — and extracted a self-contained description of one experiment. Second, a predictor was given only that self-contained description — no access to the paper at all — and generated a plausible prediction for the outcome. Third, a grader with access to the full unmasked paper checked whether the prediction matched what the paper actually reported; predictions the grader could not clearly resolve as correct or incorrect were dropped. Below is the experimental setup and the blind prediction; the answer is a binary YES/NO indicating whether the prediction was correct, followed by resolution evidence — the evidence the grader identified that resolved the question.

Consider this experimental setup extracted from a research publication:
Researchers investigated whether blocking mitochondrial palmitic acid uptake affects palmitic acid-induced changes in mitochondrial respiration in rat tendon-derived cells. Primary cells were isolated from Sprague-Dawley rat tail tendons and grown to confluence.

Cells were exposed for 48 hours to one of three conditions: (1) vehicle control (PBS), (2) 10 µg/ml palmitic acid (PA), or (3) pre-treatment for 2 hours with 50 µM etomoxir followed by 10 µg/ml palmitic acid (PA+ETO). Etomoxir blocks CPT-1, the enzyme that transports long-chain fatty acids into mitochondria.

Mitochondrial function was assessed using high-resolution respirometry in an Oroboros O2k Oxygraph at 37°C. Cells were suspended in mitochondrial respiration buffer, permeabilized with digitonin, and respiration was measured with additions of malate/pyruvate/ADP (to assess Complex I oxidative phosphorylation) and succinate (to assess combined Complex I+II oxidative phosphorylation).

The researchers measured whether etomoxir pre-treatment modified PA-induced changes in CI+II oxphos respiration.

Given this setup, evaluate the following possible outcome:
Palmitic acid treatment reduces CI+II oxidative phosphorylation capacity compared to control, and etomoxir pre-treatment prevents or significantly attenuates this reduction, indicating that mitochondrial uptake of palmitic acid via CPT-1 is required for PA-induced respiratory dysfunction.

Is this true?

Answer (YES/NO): NO